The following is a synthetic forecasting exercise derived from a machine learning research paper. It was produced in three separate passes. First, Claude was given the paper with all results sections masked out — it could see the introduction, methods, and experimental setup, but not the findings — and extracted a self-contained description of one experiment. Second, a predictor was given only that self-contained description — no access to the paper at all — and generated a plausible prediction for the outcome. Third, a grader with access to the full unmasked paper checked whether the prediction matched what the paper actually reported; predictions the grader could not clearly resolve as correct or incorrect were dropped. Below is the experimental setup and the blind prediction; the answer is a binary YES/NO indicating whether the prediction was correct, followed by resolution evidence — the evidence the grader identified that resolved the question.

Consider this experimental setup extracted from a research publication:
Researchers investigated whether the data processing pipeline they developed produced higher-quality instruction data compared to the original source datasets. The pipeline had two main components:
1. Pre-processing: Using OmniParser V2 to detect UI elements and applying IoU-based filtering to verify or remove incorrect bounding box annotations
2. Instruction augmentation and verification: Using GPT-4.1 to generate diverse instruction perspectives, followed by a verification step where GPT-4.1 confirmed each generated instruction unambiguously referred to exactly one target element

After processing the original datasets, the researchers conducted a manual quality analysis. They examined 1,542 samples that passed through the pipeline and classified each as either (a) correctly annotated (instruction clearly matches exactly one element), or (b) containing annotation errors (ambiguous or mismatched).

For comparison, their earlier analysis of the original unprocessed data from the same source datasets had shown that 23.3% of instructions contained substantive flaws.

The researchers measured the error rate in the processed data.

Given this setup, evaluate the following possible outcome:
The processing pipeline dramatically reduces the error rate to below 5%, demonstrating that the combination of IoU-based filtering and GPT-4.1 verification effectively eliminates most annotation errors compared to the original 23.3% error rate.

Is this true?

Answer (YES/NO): NO